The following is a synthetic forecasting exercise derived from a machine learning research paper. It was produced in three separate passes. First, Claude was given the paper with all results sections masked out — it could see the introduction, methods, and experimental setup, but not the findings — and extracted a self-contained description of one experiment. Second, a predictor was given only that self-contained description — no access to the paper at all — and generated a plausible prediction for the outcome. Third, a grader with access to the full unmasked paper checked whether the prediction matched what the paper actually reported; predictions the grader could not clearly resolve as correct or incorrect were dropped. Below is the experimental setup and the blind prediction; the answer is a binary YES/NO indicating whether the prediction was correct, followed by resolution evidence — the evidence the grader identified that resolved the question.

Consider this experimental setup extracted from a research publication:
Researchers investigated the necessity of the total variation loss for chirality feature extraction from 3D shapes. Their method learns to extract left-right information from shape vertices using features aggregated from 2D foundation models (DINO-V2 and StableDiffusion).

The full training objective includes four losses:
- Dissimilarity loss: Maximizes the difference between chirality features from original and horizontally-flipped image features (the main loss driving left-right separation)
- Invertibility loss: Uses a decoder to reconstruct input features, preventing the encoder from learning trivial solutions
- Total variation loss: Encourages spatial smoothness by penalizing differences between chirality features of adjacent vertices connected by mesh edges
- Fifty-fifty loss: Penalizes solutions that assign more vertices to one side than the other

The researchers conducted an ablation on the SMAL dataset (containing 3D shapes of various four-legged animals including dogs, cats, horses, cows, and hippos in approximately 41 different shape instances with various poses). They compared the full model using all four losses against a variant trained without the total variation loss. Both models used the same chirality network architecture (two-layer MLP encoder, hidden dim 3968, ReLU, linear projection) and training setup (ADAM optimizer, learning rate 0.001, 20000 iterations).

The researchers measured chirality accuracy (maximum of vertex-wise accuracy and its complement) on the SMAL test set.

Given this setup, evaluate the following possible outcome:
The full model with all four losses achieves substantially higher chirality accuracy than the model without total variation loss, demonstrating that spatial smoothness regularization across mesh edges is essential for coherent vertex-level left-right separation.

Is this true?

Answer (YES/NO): YES